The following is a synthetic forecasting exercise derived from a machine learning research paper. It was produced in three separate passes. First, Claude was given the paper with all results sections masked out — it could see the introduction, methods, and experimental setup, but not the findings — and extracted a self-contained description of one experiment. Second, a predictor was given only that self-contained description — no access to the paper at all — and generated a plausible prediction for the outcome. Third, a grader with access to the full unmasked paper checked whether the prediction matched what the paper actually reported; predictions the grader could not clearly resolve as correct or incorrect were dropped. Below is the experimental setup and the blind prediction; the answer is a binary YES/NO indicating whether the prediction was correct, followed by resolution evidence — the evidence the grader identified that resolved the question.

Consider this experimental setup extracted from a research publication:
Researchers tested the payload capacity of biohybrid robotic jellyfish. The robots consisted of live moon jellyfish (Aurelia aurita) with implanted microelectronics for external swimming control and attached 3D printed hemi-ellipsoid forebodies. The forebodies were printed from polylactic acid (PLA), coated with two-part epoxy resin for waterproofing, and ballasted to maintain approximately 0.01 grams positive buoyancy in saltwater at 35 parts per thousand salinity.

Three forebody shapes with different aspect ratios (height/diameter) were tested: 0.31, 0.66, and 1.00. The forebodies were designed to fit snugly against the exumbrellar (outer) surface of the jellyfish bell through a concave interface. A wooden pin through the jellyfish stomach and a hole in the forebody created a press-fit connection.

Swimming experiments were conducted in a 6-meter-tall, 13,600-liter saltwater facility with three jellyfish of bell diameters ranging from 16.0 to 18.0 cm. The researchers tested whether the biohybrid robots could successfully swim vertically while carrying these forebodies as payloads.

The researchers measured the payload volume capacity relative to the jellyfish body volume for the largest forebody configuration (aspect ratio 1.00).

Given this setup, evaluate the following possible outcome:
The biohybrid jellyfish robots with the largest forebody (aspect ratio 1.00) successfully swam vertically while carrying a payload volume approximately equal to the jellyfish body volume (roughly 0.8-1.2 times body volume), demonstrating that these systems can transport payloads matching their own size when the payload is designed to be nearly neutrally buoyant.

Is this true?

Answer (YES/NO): YES